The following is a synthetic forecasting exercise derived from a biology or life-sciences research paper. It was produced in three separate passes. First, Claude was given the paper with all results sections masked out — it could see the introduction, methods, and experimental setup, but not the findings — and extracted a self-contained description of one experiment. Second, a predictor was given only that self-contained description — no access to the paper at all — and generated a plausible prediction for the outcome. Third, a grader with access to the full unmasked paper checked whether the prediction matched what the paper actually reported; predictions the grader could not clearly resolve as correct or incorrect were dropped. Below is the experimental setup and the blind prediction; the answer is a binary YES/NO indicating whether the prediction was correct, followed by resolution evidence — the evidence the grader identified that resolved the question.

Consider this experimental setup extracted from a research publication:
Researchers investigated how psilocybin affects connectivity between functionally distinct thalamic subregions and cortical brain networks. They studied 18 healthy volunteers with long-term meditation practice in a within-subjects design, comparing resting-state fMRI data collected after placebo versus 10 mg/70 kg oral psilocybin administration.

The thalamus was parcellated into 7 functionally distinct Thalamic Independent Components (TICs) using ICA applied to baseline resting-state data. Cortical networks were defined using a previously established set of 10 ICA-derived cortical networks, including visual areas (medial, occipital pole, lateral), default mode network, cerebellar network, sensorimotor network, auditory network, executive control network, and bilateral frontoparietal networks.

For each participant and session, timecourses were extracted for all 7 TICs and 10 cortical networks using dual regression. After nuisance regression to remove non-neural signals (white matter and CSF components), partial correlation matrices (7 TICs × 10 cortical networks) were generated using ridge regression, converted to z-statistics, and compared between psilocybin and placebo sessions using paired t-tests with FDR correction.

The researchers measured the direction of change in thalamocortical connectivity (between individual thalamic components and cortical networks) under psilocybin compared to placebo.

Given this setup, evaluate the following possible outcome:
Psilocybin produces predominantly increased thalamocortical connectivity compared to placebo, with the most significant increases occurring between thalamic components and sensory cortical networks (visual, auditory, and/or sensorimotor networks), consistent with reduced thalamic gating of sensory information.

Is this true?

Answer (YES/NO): NO